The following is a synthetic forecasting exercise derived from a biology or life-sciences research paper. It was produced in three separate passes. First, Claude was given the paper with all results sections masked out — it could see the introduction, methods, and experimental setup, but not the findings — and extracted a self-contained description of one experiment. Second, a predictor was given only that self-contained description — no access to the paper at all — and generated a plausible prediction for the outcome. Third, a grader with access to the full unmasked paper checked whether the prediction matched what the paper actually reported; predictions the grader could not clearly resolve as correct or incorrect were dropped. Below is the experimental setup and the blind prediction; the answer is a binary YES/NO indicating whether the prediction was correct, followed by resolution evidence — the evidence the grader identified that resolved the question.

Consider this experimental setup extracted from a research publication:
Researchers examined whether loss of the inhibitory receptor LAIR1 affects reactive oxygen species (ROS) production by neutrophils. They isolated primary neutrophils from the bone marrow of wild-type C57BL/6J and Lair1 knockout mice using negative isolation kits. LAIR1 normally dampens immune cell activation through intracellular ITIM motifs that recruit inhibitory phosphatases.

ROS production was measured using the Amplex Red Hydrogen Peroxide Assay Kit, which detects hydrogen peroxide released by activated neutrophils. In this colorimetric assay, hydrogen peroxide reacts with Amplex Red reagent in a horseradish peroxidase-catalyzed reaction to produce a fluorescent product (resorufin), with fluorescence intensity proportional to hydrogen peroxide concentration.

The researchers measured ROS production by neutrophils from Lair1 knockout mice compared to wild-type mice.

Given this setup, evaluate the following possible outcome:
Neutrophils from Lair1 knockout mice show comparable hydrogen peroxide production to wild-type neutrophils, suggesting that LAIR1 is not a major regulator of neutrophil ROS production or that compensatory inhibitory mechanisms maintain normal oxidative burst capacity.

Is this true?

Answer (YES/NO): NO